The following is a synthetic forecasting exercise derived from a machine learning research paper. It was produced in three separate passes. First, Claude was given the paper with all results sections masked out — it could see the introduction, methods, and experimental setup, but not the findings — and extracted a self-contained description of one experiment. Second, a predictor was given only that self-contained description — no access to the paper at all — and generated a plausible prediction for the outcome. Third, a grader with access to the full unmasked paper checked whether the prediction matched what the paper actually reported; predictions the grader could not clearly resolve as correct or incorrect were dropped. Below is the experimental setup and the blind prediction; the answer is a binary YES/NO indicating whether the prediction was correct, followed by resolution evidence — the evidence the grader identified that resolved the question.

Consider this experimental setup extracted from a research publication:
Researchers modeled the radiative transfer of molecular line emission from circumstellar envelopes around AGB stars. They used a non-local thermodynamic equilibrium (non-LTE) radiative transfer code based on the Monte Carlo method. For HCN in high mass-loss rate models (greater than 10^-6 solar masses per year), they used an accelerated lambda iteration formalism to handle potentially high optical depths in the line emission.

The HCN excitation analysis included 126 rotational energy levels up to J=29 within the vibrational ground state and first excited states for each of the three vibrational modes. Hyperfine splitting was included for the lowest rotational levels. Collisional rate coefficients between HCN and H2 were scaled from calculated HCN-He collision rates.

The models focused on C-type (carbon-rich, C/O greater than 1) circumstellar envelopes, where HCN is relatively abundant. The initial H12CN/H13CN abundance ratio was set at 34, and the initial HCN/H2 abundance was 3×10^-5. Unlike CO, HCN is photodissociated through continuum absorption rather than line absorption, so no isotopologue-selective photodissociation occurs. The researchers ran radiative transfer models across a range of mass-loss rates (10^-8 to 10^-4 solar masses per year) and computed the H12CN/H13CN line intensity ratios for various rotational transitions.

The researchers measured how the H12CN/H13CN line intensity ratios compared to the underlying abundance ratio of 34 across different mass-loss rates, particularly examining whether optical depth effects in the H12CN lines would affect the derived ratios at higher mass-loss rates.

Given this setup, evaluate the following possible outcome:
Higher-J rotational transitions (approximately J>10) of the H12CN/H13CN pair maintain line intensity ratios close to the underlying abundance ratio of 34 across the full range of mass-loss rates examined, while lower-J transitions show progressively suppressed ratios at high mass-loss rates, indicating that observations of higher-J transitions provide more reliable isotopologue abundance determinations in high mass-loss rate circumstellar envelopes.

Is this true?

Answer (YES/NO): NO